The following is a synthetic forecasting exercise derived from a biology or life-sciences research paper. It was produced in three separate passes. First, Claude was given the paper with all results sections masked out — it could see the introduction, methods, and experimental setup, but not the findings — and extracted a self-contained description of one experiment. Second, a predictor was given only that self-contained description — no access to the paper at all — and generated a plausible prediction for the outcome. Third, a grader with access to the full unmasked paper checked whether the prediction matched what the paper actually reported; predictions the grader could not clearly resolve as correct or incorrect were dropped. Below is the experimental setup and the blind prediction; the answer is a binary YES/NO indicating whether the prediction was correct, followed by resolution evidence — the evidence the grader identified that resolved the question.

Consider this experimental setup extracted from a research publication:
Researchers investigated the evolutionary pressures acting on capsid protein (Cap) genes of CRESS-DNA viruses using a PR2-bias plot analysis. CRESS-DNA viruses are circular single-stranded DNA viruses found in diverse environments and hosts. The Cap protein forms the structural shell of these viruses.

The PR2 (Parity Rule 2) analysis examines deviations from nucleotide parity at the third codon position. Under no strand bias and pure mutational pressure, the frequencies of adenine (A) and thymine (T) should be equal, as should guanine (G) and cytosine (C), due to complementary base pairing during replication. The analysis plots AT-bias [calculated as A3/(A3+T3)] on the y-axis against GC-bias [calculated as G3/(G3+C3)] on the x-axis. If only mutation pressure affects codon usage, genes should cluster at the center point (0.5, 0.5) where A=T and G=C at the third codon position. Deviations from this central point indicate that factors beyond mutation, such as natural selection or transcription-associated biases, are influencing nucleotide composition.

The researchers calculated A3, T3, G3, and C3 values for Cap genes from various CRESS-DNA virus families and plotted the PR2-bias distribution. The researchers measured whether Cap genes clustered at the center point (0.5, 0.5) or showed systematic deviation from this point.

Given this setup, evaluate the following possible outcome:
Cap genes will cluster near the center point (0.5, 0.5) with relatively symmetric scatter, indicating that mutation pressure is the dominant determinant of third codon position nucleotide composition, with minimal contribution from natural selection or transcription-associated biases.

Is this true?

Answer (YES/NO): NO